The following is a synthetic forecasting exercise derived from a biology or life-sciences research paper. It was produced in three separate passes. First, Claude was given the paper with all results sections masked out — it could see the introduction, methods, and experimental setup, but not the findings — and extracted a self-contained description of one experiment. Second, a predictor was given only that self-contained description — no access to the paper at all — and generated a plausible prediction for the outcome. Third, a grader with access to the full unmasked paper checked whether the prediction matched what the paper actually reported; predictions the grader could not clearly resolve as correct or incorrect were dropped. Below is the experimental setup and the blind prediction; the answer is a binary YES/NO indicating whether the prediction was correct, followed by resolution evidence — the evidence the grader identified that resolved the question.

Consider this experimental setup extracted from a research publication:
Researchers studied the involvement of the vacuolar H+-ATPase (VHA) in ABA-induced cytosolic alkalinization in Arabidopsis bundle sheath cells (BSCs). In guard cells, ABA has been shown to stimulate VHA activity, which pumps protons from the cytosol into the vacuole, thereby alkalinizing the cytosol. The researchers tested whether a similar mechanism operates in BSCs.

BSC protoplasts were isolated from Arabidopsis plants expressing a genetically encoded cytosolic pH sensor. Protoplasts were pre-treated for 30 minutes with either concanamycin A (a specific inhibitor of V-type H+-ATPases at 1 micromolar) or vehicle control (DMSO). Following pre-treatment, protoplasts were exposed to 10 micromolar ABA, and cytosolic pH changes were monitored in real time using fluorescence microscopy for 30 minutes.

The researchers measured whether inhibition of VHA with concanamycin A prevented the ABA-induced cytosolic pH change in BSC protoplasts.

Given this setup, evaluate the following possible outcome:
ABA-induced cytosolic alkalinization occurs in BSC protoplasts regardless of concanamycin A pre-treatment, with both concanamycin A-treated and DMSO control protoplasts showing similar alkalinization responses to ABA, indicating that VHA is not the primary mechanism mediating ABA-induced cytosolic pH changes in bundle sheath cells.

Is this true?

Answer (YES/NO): NO